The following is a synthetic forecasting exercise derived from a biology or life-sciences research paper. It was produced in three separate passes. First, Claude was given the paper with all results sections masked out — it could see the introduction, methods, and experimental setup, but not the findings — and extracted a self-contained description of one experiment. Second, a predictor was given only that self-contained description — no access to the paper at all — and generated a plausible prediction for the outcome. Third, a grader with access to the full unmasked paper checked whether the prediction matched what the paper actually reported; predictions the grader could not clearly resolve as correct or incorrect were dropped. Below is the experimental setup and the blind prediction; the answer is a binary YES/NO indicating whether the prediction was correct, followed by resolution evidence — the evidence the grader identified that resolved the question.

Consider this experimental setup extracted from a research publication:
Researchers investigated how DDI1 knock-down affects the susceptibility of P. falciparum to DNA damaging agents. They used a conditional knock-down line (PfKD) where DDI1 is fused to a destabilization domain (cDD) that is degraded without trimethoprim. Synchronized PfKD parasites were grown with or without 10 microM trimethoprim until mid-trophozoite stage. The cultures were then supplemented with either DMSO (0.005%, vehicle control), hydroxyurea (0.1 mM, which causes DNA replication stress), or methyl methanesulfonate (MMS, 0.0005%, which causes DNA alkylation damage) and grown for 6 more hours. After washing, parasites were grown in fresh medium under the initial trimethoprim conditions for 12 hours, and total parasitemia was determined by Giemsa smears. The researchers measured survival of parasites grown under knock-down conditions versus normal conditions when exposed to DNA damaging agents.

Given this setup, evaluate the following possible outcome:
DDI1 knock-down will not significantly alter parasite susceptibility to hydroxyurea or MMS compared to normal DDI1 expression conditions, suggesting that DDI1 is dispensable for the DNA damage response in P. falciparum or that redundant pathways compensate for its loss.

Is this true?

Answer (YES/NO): NO